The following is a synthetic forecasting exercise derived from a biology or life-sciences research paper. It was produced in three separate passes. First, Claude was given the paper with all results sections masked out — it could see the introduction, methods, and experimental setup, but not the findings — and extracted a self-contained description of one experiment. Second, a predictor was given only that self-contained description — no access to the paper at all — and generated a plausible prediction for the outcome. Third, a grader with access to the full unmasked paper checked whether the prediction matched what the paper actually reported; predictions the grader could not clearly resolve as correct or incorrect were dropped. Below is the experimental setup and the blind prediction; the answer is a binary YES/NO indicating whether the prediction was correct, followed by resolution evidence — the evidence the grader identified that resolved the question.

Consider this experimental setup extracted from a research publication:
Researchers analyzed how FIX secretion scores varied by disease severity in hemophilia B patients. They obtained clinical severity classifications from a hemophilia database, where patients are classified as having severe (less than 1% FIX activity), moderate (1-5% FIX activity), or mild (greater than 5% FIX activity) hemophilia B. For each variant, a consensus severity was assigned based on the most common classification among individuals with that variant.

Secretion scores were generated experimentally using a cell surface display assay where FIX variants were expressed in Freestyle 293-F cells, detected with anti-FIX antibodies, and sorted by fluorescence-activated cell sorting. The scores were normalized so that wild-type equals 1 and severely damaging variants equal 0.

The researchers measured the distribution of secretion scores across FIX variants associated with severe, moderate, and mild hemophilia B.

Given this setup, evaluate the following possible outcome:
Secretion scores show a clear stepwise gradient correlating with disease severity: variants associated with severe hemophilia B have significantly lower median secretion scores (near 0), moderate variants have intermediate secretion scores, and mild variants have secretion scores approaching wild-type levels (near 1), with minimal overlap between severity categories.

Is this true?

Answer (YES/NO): NO